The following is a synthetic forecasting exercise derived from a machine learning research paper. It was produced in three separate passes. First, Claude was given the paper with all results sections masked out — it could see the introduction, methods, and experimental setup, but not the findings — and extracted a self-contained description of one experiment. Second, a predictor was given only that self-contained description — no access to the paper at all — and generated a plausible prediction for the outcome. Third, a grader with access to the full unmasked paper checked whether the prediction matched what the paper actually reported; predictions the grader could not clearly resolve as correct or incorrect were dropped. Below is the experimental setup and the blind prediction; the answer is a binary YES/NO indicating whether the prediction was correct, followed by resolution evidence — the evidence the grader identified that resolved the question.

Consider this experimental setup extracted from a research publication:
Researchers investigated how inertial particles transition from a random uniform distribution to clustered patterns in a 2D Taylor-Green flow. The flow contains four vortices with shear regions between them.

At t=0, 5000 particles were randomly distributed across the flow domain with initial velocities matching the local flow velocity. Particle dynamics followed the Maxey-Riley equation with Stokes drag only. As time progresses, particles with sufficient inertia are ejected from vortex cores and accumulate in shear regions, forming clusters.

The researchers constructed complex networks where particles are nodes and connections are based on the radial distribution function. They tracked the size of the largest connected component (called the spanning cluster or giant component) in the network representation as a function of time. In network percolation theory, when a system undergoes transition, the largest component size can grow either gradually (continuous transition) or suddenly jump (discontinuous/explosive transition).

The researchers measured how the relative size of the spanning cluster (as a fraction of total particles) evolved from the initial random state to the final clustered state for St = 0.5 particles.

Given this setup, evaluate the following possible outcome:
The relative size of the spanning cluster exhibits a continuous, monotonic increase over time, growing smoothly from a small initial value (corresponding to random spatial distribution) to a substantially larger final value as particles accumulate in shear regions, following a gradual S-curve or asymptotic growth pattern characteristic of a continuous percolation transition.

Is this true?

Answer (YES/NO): NO